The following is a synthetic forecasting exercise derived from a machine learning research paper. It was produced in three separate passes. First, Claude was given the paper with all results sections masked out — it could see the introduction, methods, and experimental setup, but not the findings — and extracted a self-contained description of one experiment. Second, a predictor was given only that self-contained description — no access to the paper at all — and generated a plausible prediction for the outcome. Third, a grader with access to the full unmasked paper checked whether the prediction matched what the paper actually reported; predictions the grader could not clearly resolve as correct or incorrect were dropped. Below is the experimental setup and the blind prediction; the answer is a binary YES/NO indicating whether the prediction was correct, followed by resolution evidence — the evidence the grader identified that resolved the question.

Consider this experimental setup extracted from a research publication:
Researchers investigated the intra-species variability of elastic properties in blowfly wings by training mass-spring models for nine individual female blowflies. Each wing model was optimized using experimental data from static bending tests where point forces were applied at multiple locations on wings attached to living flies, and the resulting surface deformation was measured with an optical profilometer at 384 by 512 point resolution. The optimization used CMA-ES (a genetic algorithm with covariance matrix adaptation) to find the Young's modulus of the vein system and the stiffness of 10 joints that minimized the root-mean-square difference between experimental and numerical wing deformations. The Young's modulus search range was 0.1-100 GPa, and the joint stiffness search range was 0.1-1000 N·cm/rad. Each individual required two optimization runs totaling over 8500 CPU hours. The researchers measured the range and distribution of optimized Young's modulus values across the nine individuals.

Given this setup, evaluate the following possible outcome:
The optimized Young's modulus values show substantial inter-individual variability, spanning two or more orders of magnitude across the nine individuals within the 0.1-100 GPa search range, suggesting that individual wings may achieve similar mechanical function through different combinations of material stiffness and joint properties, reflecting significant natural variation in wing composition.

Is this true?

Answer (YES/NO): NO